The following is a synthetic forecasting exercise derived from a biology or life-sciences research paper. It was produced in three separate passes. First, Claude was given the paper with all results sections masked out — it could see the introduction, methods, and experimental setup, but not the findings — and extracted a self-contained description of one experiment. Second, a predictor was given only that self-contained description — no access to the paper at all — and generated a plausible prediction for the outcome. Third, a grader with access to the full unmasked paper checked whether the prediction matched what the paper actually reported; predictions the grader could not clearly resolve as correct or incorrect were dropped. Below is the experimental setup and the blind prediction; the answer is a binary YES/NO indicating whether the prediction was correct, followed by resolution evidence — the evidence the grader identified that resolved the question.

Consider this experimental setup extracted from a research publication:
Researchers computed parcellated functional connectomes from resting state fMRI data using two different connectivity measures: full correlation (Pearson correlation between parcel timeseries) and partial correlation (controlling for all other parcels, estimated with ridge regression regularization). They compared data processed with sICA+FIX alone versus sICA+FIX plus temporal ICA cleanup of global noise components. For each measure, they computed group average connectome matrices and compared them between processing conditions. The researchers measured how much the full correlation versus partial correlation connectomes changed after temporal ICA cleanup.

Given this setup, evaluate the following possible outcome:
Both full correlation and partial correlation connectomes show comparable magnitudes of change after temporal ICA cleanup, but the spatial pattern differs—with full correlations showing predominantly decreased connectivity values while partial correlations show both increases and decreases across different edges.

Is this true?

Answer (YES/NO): NO